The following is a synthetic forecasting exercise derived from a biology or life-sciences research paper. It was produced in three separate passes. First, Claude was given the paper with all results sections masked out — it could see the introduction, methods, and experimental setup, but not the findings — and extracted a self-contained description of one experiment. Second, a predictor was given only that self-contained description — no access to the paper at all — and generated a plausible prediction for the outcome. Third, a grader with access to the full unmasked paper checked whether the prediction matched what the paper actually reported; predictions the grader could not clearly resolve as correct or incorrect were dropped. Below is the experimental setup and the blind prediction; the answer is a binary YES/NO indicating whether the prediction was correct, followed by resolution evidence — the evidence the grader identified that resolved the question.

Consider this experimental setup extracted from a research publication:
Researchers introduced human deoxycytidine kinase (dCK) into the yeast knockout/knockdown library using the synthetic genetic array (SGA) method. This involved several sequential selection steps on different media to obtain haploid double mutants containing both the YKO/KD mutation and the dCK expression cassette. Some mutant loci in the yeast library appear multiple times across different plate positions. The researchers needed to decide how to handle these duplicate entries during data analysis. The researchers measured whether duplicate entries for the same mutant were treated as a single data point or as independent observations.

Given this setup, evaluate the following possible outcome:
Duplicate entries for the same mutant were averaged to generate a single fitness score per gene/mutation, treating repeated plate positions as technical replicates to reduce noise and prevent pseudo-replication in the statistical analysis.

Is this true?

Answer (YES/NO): NO